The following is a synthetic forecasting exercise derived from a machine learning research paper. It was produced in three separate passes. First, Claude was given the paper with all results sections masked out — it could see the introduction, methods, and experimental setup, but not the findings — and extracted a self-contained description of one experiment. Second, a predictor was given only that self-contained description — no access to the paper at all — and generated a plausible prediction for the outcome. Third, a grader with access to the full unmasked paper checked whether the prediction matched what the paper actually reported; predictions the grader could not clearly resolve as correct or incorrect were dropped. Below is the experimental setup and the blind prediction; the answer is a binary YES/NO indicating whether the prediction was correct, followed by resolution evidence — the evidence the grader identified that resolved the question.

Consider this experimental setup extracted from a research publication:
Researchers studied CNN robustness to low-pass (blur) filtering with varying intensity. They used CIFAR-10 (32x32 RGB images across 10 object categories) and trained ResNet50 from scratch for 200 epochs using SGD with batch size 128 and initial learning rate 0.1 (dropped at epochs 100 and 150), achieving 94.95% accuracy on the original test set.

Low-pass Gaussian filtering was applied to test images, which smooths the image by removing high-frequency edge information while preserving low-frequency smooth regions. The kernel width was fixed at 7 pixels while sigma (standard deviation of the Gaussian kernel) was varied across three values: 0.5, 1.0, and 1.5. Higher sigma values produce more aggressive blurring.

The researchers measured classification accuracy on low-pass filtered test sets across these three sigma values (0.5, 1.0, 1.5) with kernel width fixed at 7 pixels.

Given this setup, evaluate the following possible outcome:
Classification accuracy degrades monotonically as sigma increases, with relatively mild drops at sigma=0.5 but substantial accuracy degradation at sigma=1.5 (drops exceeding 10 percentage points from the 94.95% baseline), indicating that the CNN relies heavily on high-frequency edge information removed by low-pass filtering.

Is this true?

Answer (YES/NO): YES